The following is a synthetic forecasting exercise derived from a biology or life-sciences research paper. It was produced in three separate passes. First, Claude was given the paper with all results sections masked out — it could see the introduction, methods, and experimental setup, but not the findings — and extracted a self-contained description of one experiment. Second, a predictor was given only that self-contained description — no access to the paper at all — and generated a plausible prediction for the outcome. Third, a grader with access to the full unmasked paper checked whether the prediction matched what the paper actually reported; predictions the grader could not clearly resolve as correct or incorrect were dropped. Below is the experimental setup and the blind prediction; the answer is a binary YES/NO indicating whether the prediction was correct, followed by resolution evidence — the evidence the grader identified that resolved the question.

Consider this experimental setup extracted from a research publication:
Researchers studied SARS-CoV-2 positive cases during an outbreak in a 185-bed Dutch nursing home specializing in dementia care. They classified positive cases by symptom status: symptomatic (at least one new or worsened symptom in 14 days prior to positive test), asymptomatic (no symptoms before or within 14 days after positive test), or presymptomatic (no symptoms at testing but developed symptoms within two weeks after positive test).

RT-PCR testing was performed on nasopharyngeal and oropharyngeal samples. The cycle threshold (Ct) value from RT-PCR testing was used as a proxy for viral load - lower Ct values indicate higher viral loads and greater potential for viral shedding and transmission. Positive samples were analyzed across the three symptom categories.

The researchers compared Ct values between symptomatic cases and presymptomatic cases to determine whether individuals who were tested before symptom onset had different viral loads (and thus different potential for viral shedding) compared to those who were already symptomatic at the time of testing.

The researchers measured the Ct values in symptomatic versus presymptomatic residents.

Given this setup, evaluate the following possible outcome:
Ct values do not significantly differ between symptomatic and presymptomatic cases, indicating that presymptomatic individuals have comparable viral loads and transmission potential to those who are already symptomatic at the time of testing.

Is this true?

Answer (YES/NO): YES